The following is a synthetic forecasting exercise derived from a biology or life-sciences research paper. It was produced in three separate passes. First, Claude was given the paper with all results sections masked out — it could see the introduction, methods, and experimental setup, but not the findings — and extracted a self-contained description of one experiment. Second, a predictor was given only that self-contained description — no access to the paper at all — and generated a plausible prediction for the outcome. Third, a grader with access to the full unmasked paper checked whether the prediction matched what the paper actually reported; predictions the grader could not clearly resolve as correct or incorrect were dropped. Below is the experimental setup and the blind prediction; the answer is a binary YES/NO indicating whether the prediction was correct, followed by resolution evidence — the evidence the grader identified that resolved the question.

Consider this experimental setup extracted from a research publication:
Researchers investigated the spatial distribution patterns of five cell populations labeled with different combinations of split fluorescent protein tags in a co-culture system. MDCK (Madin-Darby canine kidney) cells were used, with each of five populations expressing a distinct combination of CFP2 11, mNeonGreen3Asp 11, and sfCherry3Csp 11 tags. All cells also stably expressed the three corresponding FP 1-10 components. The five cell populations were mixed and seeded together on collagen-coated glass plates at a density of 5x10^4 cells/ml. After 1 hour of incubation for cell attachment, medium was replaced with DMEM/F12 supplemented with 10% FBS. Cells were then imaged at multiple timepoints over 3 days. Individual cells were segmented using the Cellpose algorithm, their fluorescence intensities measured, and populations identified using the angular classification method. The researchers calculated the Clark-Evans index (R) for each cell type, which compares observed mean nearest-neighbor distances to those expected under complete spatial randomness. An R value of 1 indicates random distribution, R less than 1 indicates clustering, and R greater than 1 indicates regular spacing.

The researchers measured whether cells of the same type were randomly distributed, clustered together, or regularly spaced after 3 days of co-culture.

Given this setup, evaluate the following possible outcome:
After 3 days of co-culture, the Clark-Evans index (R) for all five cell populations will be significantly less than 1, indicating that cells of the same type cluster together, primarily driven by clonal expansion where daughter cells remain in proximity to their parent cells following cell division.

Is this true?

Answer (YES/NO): NO